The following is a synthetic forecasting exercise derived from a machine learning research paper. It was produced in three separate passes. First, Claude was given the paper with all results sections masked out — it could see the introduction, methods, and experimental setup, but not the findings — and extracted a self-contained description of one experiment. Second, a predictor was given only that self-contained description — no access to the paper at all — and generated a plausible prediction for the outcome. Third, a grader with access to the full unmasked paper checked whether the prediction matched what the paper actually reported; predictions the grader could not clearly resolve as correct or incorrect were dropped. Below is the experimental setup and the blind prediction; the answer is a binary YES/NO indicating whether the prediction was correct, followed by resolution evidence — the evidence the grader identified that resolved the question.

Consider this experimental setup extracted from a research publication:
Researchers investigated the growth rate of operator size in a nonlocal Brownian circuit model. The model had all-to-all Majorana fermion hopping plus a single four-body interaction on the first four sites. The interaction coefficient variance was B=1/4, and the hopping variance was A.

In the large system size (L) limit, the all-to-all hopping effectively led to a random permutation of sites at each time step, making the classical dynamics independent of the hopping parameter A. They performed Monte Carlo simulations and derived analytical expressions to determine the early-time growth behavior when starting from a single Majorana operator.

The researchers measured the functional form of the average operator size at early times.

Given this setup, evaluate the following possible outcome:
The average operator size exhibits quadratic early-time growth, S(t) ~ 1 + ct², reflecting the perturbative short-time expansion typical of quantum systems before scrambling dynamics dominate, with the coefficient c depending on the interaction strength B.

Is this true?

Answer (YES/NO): NO